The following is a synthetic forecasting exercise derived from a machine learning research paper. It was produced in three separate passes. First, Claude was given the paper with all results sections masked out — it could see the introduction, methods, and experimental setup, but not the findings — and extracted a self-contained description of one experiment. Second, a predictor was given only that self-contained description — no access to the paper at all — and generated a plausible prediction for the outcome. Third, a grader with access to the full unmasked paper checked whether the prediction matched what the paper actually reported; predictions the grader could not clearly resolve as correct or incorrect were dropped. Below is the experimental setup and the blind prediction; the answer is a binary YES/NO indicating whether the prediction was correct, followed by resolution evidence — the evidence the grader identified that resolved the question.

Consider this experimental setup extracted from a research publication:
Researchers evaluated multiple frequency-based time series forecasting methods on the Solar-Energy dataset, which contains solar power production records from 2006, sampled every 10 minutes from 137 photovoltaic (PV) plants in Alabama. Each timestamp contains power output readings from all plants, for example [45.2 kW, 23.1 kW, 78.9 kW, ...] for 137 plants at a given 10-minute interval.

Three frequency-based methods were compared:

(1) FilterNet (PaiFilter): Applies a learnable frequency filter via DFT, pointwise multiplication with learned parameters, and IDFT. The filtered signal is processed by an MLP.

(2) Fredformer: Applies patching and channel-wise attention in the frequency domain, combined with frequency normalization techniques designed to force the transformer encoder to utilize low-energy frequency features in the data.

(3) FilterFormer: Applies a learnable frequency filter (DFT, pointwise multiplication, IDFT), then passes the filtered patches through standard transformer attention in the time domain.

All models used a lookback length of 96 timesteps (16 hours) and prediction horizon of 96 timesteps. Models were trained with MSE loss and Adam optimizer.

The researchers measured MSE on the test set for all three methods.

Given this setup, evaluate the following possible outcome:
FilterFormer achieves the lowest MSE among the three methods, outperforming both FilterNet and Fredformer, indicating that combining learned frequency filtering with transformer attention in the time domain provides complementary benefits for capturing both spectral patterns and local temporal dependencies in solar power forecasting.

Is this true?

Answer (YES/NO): NO